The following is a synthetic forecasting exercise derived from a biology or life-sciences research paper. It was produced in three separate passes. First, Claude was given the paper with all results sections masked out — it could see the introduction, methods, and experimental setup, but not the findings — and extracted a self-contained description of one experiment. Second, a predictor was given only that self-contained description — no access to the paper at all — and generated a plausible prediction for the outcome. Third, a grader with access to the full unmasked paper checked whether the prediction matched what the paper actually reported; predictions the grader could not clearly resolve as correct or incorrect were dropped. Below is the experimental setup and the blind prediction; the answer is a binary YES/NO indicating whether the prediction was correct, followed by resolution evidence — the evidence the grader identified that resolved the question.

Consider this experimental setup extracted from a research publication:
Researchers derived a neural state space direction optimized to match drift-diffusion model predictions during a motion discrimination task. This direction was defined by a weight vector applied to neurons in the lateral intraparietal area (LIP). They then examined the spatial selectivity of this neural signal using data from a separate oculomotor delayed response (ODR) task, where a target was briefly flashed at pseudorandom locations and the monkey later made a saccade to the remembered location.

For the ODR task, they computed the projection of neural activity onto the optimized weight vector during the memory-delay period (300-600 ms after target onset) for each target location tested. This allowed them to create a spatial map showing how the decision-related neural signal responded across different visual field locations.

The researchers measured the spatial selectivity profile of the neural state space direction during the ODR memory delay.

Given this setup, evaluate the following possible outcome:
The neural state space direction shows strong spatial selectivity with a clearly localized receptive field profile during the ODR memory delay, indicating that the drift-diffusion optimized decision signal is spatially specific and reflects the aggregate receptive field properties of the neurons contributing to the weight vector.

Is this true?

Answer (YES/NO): YES